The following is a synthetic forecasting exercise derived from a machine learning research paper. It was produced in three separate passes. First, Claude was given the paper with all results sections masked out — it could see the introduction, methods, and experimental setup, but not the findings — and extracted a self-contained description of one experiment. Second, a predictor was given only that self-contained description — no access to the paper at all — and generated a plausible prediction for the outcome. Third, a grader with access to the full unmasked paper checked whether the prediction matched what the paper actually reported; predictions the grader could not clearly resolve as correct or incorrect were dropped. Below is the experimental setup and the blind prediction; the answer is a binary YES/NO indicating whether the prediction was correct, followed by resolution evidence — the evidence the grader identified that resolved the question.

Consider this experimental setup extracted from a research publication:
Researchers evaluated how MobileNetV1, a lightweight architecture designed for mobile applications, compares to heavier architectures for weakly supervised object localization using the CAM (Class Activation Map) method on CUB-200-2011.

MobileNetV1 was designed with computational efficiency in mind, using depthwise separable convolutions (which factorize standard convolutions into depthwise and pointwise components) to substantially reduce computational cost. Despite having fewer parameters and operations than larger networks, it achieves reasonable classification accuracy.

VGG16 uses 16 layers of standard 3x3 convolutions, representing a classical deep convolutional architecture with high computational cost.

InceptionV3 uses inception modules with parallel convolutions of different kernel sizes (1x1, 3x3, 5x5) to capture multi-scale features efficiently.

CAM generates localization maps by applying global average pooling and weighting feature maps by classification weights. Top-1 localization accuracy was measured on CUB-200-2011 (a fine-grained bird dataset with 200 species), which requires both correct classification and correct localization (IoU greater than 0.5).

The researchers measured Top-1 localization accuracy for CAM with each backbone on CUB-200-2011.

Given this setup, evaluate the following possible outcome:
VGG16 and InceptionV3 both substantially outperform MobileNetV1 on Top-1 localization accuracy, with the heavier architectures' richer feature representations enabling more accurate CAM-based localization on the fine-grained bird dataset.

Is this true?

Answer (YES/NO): NO